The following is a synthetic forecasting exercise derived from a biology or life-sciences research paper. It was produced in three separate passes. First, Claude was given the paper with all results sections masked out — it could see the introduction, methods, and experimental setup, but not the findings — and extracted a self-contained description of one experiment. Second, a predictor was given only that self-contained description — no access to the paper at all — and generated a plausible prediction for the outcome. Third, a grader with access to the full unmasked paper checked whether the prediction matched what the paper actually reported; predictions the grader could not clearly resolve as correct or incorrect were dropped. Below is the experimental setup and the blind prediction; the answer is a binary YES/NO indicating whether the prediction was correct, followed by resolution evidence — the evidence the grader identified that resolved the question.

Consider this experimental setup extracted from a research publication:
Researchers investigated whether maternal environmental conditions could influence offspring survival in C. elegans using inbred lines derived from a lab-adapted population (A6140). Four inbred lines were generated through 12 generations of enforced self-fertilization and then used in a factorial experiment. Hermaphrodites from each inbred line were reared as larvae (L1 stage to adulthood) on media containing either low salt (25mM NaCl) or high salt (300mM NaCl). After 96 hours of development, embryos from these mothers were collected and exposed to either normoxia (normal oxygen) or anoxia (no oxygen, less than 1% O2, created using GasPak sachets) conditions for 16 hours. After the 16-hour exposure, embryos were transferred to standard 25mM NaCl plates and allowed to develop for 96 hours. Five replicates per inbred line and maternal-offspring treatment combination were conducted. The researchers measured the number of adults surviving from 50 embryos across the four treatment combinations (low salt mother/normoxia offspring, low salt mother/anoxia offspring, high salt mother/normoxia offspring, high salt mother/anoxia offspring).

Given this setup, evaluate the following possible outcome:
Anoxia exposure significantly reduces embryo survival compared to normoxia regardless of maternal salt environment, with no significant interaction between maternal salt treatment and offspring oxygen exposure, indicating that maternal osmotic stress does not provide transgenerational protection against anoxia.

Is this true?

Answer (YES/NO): NO